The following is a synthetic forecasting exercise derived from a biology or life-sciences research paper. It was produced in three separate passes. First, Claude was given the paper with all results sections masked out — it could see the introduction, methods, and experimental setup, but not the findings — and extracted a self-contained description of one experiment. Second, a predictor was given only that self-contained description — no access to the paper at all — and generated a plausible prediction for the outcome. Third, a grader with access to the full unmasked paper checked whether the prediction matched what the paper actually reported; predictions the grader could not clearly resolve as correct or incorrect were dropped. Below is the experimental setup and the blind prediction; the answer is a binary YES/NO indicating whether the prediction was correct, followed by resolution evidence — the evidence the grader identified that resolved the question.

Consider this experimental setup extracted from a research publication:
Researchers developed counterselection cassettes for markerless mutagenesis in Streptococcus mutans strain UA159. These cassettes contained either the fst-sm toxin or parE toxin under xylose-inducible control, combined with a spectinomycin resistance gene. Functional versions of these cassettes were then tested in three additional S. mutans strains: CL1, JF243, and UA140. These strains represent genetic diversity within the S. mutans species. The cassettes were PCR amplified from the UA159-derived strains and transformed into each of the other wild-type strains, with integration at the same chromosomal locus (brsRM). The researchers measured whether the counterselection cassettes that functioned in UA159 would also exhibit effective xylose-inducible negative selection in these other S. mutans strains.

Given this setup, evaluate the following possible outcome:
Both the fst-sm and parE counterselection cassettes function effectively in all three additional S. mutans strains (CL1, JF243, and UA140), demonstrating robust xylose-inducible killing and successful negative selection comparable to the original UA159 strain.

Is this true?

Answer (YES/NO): NO